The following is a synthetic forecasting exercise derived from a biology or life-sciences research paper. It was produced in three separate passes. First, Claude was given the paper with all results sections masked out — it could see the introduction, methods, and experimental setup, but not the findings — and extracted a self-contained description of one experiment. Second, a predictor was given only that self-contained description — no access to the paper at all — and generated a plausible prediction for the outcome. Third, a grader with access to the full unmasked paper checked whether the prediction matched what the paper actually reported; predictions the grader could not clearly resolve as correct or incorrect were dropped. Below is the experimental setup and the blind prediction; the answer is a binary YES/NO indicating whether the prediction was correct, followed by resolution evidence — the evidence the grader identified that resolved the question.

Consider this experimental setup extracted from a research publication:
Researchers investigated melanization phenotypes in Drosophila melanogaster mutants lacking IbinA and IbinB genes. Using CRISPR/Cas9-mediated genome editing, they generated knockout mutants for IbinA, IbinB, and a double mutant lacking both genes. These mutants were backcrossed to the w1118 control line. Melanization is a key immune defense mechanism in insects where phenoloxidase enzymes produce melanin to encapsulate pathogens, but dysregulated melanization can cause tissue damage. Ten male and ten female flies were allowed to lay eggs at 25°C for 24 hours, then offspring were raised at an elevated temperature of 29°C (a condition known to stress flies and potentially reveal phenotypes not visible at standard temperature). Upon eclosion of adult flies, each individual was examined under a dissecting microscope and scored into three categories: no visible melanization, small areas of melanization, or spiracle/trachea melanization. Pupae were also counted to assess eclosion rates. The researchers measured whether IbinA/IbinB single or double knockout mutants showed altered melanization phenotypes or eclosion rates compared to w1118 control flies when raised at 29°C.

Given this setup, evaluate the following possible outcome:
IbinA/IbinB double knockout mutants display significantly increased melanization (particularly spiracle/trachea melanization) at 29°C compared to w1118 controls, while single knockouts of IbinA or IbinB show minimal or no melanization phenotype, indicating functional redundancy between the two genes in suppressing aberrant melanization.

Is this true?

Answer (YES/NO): NO